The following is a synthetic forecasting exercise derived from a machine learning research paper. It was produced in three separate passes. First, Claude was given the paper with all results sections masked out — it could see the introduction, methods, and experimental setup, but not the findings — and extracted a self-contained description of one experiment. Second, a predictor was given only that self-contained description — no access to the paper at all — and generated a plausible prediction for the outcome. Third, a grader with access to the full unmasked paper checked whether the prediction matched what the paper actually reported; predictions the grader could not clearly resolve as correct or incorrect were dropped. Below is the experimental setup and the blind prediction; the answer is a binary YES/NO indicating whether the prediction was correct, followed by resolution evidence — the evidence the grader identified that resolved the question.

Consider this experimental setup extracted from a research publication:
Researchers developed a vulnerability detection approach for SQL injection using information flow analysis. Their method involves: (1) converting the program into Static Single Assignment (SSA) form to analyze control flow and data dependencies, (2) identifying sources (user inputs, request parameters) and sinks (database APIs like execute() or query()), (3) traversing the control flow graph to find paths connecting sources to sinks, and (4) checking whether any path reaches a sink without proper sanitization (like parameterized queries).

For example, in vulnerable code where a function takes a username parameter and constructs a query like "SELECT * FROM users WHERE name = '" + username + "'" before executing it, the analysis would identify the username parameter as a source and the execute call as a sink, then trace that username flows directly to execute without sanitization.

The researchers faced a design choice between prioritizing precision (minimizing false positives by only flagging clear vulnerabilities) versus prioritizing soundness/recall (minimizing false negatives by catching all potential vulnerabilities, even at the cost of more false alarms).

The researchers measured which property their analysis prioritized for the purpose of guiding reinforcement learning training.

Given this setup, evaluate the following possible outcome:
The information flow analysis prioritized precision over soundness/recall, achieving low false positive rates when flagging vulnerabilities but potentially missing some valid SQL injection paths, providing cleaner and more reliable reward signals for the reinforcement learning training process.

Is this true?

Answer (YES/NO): NO